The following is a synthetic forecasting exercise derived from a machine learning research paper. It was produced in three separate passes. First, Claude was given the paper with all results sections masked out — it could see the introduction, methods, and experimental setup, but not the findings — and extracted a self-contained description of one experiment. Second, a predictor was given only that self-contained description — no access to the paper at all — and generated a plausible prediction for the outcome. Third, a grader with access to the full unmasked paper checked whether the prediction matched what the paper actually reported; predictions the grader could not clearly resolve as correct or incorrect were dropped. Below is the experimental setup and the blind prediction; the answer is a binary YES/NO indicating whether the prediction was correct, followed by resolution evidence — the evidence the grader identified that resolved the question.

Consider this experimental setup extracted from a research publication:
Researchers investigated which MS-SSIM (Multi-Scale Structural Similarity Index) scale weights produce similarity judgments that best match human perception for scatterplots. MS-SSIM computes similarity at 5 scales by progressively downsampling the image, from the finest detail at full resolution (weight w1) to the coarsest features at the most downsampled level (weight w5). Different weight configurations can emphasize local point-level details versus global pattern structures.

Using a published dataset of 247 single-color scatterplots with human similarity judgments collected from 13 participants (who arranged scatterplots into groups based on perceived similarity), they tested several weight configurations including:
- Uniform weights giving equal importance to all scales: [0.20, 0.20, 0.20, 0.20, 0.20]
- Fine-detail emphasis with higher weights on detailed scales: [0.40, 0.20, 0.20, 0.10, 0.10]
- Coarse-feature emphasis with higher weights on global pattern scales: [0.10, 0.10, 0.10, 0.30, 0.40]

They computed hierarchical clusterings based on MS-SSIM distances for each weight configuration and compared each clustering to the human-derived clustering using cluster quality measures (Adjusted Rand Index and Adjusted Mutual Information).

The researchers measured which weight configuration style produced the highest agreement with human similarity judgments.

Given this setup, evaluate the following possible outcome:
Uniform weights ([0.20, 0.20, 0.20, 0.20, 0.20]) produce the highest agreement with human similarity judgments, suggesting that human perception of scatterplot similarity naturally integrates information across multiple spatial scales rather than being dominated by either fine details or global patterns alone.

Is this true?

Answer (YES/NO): NO